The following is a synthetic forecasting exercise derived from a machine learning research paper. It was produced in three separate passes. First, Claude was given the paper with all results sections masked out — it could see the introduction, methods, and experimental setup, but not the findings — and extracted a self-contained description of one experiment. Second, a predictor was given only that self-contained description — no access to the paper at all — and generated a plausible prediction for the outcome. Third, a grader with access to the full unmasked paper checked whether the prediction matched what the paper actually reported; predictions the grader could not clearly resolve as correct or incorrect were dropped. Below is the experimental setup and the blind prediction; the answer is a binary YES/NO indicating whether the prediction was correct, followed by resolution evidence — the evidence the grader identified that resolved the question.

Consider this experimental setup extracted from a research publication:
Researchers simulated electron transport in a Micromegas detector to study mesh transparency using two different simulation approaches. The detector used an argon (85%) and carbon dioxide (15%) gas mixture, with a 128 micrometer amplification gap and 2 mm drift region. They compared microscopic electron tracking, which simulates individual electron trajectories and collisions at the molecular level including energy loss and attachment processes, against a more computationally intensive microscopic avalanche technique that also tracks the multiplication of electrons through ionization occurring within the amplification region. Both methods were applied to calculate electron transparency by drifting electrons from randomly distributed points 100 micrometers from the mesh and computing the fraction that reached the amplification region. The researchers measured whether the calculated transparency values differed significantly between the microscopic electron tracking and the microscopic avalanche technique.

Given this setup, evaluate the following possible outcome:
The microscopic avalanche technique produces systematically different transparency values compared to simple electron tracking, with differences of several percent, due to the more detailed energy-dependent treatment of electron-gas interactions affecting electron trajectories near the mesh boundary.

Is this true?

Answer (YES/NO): NO